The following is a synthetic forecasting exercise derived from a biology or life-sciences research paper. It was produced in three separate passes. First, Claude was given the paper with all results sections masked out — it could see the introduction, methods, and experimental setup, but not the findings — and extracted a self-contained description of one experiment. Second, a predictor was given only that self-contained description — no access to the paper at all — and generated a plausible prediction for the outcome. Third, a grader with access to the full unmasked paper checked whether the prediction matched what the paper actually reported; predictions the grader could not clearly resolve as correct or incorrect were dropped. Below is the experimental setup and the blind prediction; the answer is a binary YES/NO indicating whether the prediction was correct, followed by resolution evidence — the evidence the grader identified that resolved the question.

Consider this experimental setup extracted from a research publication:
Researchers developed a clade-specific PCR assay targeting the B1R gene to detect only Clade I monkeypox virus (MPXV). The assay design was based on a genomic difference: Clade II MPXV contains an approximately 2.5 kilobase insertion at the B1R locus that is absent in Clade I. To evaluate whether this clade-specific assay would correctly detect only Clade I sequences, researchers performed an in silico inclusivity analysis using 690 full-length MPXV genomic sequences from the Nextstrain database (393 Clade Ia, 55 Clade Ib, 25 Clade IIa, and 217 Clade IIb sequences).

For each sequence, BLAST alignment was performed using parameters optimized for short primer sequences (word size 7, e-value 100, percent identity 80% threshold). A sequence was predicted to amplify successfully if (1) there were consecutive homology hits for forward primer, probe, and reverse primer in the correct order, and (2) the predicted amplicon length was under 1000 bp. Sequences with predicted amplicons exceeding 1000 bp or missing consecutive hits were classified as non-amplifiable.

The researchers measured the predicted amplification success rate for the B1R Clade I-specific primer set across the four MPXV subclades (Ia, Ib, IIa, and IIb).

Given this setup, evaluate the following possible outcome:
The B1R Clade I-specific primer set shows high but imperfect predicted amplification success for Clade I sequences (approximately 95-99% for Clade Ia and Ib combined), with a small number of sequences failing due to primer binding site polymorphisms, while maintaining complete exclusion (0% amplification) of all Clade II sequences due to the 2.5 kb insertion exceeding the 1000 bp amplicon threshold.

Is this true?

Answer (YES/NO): NO